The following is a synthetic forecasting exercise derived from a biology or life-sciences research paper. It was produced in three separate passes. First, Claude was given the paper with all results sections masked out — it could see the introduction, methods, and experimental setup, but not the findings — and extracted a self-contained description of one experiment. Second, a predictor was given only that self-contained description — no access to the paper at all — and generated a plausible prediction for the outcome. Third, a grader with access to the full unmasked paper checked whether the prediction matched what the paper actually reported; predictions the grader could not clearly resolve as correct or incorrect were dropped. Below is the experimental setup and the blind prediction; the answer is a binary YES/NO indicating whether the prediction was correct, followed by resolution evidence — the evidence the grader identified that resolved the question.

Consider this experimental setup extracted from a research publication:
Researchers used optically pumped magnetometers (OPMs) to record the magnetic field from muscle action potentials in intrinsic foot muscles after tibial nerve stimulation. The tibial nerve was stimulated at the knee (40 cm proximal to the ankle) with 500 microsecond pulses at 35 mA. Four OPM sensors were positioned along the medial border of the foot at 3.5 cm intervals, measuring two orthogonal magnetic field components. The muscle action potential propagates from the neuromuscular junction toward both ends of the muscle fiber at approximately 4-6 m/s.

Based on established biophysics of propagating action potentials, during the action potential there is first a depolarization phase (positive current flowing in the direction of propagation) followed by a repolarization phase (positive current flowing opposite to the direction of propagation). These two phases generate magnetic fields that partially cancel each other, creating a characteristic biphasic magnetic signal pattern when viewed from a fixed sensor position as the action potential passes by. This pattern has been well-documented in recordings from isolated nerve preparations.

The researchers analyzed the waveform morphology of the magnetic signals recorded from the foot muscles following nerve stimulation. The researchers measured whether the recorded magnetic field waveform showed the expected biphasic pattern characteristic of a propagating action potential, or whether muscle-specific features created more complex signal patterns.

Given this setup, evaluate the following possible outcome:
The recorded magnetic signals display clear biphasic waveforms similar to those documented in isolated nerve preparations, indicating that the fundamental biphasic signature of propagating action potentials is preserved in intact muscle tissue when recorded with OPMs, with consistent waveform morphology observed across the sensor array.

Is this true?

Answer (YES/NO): NO